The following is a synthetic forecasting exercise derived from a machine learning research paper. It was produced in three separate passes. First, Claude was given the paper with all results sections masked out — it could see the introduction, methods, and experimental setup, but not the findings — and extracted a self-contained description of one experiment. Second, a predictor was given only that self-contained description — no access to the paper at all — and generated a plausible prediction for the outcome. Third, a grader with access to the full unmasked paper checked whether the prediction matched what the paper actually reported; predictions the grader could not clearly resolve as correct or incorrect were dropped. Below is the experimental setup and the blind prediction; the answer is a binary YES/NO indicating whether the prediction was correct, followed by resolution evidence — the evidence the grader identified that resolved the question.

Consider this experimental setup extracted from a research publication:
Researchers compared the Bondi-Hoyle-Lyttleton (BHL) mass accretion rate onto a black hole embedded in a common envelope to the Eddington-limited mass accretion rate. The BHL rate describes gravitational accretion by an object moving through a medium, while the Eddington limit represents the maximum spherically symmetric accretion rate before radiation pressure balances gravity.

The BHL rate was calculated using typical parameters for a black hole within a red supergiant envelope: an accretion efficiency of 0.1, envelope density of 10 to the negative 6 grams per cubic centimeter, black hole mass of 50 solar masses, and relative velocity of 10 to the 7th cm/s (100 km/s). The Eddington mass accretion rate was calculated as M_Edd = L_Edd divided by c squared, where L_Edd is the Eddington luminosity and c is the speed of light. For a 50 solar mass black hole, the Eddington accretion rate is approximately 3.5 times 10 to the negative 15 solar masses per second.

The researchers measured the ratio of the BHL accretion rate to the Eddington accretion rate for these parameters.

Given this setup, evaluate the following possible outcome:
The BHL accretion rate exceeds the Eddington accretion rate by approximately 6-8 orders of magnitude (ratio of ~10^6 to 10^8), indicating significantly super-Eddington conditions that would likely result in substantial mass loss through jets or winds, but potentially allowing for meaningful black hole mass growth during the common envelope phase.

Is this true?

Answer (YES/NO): NO